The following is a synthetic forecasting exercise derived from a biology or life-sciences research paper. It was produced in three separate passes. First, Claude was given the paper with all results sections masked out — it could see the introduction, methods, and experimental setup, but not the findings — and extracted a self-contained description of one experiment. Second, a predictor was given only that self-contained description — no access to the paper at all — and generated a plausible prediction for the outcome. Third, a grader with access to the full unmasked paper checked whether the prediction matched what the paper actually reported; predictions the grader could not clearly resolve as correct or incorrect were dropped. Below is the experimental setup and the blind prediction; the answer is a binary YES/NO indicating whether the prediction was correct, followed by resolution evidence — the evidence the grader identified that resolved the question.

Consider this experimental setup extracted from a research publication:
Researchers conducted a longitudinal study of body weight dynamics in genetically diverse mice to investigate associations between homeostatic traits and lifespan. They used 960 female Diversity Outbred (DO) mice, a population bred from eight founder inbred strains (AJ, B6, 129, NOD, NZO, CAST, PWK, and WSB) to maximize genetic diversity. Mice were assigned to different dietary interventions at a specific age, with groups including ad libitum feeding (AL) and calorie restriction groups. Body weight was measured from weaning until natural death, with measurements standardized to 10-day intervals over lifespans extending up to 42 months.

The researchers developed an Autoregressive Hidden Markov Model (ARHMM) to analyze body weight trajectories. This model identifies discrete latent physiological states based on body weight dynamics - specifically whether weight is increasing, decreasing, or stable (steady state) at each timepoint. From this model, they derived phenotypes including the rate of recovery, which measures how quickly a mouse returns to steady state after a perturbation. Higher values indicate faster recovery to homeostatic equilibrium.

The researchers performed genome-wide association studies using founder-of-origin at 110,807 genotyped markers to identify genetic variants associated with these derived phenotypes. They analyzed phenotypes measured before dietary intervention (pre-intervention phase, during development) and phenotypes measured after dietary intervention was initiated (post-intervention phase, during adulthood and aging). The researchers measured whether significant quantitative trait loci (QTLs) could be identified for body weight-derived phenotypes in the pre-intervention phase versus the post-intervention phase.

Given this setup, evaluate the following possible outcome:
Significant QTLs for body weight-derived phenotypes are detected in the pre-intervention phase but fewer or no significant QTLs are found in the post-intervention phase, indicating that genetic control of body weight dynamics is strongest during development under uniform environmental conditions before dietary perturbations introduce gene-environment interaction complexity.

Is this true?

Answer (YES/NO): NO